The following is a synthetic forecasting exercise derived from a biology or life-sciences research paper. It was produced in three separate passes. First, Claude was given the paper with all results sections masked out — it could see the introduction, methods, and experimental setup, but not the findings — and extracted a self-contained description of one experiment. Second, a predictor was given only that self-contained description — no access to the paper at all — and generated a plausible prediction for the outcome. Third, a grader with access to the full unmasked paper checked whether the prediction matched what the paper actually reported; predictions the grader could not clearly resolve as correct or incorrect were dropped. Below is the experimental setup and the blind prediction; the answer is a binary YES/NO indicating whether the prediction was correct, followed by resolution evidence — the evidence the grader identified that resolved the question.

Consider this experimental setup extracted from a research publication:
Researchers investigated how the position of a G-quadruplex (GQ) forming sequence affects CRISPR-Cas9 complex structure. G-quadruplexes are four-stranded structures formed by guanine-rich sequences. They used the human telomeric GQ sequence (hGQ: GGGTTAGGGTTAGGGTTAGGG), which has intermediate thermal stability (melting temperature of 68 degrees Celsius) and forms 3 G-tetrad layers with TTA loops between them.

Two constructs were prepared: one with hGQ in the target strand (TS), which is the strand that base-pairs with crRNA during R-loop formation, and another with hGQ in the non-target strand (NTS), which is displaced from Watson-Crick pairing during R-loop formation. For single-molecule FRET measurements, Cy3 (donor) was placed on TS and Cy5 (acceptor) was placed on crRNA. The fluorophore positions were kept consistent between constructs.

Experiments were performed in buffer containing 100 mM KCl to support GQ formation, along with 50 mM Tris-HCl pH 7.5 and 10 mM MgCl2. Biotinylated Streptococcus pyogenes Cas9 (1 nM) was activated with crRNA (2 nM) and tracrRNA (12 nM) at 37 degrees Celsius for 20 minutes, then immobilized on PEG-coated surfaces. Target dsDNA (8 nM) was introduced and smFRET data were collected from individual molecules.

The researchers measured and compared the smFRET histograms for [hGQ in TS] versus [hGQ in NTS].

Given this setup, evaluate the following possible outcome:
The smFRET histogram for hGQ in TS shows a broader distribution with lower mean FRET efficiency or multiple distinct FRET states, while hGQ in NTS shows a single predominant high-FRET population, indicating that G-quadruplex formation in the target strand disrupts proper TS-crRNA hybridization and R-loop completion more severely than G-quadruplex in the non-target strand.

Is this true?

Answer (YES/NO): NO